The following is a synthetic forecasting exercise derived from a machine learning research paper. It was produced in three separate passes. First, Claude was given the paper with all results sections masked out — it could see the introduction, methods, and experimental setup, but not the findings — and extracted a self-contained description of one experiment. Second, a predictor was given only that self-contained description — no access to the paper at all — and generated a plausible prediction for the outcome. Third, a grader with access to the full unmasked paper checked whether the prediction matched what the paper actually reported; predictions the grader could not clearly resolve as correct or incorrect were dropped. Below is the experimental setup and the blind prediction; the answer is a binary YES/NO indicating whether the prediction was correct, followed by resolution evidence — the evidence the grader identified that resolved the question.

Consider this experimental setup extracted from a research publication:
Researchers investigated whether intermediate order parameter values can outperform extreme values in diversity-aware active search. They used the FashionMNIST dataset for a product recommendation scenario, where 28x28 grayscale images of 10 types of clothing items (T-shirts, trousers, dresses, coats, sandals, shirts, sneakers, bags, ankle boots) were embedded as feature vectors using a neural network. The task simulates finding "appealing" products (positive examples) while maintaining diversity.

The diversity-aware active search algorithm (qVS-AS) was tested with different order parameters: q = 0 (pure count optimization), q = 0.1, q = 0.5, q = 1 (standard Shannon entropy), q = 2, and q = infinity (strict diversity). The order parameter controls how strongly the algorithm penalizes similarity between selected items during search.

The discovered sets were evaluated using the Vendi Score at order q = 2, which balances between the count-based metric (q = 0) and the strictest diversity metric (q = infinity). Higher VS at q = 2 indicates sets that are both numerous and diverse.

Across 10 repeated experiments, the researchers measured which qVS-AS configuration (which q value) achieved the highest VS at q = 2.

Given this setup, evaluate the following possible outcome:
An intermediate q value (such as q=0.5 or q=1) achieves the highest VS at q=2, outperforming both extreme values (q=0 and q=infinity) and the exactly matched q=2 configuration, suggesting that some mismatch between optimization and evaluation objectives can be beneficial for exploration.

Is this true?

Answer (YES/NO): YES